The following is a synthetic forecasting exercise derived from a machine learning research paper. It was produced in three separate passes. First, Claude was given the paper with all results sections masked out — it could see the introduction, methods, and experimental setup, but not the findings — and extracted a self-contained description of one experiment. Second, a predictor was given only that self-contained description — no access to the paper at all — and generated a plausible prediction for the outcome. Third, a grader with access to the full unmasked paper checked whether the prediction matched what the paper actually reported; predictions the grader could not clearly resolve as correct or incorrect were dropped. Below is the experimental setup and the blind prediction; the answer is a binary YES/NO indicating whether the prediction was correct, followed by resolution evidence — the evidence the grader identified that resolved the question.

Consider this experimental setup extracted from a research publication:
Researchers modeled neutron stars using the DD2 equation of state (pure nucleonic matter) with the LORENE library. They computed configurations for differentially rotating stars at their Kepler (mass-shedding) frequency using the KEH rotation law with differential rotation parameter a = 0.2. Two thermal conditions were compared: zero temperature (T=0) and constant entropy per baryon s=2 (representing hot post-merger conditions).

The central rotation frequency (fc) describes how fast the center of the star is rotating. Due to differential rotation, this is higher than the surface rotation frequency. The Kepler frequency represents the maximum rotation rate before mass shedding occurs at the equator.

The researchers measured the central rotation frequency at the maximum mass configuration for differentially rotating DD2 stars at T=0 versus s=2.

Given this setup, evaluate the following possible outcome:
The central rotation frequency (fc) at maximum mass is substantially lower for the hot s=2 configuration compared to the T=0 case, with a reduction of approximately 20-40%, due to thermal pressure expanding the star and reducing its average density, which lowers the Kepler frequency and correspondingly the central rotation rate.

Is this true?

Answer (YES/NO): NO